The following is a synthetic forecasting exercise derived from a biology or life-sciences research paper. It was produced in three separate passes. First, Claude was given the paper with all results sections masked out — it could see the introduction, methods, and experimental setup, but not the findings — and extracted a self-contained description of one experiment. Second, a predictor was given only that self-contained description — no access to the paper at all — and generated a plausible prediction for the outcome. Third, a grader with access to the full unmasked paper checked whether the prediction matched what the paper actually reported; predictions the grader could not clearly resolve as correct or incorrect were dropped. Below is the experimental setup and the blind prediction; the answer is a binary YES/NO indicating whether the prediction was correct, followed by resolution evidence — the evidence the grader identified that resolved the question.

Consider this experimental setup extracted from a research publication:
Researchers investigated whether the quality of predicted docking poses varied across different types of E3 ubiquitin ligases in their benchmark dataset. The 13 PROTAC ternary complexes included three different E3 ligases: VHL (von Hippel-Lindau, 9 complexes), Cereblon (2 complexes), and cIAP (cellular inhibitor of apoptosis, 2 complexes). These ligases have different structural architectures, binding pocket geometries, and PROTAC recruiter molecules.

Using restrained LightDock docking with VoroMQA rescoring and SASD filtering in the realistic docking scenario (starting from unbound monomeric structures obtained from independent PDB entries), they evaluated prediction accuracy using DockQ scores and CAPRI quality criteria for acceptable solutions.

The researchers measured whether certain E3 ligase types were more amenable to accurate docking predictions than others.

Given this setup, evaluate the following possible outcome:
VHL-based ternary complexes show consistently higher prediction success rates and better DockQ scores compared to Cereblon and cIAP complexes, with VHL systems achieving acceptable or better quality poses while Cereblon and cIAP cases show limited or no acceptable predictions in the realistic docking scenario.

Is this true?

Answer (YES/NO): NO